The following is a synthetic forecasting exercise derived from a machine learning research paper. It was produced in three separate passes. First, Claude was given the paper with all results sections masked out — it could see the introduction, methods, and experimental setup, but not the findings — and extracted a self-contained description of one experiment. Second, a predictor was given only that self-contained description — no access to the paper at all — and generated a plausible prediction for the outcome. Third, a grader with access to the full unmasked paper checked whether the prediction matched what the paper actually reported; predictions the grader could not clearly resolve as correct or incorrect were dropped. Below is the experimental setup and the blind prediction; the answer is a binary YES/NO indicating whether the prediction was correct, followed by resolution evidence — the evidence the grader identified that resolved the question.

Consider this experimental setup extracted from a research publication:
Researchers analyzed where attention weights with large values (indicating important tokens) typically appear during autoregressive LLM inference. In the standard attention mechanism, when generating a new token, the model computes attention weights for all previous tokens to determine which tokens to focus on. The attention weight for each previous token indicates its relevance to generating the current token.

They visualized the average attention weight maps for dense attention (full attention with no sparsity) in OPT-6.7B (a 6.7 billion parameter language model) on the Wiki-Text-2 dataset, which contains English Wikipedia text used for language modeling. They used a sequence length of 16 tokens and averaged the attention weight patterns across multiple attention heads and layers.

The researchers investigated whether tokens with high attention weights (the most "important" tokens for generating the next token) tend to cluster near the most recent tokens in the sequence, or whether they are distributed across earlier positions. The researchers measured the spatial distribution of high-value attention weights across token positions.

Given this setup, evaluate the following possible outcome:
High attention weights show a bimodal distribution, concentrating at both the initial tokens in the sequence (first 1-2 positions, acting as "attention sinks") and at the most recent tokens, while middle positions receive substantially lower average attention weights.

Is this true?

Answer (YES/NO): NO